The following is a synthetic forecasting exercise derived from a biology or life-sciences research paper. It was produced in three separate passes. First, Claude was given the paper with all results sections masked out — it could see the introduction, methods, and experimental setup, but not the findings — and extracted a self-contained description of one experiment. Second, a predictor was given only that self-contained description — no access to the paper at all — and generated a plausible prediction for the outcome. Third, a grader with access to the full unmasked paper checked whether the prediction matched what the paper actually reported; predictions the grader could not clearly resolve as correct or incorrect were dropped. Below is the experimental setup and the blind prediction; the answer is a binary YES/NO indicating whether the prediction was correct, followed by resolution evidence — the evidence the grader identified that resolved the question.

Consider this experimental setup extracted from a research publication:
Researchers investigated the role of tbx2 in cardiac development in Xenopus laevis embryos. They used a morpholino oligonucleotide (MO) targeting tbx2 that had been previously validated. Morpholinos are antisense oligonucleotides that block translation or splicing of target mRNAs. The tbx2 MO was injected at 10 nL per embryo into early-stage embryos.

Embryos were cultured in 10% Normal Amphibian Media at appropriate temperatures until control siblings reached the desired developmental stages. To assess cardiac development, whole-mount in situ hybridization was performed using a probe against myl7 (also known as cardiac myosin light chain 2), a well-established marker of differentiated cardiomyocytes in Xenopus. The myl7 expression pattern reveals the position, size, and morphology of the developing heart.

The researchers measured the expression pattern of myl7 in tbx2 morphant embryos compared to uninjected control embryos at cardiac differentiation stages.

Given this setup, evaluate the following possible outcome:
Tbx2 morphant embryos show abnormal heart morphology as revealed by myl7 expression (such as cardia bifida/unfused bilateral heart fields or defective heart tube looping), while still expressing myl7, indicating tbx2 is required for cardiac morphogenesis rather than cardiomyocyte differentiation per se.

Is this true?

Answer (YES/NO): NO